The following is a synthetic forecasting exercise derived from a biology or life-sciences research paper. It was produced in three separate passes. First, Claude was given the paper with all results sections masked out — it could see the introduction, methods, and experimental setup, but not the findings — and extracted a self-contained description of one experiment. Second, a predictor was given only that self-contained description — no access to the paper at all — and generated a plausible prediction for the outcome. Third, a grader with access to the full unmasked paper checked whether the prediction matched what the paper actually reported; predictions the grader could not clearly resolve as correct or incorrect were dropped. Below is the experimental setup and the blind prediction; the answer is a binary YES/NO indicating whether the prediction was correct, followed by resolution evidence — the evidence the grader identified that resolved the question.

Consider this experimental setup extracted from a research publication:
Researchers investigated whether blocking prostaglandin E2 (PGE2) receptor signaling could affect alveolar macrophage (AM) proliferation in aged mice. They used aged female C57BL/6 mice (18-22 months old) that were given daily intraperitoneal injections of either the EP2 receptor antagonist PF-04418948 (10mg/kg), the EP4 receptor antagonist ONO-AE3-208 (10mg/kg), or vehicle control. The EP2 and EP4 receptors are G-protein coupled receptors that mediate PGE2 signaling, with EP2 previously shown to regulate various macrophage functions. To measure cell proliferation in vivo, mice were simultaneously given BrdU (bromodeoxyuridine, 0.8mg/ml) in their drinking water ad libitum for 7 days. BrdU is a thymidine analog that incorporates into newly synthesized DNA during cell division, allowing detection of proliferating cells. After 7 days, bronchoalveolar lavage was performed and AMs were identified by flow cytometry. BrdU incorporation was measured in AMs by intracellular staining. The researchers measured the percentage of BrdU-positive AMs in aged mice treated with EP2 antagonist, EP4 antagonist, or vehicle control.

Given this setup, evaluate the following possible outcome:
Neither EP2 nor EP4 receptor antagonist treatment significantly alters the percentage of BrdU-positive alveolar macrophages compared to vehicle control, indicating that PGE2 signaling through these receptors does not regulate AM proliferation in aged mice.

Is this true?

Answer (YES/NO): NO